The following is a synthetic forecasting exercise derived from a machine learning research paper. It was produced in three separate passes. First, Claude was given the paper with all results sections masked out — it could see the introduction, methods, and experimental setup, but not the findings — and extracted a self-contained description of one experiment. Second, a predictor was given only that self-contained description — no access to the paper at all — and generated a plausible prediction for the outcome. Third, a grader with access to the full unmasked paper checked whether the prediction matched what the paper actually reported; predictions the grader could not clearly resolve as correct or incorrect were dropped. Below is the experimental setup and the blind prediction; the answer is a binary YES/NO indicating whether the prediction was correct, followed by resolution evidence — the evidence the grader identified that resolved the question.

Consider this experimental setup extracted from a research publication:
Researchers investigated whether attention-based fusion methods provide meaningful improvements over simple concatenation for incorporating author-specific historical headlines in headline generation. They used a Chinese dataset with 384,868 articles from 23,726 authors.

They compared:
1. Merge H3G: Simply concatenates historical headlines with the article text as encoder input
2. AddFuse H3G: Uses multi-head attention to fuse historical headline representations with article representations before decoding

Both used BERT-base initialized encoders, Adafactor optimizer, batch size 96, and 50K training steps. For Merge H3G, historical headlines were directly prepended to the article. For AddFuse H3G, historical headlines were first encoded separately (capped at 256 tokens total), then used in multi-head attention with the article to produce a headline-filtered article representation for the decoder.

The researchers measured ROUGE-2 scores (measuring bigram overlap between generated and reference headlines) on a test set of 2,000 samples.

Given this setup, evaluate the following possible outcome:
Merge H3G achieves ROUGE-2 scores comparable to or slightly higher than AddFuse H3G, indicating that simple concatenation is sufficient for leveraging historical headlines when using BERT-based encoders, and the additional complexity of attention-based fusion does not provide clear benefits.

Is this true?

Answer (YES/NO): NO